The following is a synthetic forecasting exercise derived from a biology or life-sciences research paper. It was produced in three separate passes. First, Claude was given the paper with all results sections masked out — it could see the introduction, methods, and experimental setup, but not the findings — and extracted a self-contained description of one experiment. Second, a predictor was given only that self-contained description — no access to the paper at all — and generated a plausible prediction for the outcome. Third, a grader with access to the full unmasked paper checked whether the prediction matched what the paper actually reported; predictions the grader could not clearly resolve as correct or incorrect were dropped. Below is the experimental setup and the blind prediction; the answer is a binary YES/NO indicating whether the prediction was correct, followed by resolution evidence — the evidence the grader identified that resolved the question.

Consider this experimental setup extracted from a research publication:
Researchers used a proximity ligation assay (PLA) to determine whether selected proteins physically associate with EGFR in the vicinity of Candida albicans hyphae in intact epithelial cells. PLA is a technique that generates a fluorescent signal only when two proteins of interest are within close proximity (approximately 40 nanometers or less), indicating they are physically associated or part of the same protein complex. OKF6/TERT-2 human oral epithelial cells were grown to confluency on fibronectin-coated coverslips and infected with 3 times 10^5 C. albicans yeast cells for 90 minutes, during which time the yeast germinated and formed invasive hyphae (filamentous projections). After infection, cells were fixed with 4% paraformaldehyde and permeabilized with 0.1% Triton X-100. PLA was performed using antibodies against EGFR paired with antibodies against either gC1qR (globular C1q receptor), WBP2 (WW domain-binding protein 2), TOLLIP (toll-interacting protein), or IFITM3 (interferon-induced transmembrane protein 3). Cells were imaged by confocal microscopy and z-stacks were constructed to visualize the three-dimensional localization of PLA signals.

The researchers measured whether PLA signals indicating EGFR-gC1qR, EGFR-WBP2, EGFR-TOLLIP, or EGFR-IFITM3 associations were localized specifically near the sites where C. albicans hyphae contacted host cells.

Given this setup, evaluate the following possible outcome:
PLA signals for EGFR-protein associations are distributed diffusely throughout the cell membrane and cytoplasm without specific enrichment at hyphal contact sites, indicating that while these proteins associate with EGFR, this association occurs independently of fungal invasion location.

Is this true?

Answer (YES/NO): NO